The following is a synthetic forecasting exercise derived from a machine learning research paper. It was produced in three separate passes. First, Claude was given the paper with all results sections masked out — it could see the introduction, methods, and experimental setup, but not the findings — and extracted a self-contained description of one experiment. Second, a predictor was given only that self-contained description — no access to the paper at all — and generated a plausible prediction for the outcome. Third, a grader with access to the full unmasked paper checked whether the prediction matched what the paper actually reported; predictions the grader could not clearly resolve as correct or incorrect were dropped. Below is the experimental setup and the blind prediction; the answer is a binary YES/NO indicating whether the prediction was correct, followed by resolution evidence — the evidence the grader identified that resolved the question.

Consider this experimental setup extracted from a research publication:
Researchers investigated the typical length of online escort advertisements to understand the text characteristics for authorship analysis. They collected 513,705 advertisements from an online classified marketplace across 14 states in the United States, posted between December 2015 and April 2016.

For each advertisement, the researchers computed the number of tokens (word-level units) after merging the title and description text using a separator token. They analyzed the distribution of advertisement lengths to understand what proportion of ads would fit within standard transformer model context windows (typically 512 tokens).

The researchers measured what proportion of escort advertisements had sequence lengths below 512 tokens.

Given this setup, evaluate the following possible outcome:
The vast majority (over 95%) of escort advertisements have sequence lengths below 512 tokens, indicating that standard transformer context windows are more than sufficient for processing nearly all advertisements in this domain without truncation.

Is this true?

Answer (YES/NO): YES